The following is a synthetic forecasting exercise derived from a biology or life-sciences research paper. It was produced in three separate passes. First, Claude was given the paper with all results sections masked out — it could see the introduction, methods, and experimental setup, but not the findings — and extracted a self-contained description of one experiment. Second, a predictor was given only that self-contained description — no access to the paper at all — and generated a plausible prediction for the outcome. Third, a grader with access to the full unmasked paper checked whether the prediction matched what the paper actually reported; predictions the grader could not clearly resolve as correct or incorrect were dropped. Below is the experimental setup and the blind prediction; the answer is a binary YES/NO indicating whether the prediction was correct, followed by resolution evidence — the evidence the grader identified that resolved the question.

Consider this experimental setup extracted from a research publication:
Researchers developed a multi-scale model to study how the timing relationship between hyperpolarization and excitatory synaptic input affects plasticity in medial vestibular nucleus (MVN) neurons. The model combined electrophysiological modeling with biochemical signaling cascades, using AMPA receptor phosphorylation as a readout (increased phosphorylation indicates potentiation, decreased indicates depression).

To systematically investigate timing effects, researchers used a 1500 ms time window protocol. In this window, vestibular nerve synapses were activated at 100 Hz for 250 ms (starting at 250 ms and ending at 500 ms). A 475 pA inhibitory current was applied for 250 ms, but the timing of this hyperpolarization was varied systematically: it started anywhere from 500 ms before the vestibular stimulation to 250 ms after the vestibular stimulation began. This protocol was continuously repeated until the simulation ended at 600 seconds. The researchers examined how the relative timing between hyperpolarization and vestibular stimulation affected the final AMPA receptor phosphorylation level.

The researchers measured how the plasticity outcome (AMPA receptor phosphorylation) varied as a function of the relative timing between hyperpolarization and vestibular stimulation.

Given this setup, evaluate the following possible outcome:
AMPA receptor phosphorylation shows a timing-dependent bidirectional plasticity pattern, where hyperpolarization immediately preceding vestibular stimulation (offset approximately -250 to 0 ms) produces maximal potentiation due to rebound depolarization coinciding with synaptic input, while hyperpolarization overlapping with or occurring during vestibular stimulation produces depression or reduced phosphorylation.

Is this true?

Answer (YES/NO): NO